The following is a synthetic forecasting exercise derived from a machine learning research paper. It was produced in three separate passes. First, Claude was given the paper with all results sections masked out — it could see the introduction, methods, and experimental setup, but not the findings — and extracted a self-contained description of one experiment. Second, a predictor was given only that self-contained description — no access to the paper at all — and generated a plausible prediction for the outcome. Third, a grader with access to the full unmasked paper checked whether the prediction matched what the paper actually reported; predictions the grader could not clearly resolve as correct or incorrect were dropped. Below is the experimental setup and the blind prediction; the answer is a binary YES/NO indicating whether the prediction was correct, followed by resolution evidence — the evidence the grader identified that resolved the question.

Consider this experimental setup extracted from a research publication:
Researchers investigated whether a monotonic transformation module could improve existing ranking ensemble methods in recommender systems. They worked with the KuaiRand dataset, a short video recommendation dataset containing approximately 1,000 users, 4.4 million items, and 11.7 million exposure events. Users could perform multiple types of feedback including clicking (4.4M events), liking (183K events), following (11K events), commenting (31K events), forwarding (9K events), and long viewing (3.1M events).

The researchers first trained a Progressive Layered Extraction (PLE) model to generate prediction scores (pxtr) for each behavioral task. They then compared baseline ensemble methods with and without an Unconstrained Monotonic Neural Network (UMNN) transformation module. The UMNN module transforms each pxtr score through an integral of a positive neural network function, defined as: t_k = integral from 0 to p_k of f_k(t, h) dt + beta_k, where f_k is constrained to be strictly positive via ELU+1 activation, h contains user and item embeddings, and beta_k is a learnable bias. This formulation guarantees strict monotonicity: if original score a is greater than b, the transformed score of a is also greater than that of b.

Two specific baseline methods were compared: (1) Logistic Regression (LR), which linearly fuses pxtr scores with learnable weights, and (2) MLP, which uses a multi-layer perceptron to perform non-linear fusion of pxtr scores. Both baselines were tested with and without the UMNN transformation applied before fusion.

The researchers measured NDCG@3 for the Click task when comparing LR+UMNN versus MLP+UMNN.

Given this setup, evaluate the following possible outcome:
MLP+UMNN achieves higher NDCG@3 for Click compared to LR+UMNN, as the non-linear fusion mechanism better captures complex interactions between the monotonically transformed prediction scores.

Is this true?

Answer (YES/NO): YES